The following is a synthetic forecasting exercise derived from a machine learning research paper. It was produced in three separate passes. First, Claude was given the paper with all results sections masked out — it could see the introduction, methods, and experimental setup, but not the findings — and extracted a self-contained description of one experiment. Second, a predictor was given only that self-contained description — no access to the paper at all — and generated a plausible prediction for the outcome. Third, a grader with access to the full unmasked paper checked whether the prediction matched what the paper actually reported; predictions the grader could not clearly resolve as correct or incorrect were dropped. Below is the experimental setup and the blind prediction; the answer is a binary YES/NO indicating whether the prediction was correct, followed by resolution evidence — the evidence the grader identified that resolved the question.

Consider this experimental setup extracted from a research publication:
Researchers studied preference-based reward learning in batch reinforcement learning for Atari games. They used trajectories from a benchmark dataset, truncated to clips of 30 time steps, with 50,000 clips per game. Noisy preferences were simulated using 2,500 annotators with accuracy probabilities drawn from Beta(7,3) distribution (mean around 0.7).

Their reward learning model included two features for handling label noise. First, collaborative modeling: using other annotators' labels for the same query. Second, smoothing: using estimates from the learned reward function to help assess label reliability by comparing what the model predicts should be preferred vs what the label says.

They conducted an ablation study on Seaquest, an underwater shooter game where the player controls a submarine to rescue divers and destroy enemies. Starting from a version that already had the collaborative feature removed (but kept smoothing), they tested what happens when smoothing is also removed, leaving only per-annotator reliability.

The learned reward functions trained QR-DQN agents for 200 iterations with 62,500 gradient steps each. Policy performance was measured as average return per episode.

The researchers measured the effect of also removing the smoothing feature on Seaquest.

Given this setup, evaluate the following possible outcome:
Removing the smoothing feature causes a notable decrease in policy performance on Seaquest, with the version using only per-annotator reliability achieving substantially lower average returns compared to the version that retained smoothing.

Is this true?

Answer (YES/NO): YES